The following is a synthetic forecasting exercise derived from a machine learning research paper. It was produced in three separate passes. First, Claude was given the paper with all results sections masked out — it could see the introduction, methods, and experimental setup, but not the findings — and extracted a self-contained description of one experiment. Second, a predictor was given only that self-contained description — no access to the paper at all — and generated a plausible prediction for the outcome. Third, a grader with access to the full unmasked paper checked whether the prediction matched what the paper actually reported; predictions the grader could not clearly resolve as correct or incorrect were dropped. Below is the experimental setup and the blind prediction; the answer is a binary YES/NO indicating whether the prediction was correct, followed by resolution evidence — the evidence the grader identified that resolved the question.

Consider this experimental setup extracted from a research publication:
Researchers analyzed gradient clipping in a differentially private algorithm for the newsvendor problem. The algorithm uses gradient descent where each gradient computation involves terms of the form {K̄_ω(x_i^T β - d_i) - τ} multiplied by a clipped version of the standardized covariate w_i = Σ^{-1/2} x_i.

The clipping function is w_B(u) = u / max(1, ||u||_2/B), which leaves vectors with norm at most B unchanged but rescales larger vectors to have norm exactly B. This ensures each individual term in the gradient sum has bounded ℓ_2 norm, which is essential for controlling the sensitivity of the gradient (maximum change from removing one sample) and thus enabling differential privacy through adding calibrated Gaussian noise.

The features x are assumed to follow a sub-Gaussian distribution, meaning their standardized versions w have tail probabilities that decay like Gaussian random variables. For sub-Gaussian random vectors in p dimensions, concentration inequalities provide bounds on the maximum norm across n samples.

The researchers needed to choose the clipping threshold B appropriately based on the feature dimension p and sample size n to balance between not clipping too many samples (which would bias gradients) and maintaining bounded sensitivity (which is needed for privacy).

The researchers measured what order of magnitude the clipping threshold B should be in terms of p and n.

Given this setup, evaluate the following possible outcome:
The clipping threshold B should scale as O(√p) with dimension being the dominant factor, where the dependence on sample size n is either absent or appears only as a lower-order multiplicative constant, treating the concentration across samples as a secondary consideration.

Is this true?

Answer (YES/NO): NO